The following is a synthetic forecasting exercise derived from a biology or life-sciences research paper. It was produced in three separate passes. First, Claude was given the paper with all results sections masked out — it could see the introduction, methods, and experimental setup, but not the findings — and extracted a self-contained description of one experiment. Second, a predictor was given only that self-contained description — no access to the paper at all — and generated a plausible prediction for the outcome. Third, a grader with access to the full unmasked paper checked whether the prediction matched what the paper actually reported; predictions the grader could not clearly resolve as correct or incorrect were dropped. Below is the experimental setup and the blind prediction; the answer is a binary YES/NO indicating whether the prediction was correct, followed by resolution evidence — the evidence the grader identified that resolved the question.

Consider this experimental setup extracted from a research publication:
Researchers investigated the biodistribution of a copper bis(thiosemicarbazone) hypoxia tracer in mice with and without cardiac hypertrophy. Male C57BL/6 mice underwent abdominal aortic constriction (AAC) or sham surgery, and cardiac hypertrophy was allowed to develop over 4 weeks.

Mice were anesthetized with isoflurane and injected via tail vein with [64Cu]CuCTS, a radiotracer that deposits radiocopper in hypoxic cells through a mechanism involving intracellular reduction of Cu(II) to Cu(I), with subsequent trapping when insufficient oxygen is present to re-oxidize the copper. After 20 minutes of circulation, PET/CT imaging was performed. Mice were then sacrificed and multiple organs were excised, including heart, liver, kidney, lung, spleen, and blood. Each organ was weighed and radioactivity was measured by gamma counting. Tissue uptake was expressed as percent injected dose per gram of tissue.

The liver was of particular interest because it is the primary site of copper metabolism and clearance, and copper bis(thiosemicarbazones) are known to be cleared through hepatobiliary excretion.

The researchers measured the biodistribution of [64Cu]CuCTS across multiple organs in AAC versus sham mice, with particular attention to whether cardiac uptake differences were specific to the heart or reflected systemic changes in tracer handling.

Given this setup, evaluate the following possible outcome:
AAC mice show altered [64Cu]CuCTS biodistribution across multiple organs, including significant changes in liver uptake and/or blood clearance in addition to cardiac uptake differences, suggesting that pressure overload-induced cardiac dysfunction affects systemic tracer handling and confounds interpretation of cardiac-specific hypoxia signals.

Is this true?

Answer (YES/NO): NO